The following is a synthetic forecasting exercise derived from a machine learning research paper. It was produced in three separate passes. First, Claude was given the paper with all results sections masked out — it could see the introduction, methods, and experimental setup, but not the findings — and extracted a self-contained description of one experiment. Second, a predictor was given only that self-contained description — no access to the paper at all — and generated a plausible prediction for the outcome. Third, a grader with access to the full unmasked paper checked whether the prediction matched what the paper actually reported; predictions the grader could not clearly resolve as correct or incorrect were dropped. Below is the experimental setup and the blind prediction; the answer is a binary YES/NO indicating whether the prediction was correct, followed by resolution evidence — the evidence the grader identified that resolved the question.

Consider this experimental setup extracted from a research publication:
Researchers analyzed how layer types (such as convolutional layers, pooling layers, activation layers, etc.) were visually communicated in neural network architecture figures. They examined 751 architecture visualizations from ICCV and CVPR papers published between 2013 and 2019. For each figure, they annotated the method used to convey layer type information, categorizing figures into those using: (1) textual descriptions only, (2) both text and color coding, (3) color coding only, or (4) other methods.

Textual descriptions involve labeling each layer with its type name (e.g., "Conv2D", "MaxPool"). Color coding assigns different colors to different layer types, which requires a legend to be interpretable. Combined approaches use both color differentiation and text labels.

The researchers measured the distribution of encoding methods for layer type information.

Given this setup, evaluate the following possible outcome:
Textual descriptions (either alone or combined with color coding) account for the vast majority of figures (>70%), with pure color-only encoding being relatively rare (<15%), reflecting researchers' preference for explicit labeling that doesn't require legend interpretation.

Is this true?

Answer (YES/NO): NO